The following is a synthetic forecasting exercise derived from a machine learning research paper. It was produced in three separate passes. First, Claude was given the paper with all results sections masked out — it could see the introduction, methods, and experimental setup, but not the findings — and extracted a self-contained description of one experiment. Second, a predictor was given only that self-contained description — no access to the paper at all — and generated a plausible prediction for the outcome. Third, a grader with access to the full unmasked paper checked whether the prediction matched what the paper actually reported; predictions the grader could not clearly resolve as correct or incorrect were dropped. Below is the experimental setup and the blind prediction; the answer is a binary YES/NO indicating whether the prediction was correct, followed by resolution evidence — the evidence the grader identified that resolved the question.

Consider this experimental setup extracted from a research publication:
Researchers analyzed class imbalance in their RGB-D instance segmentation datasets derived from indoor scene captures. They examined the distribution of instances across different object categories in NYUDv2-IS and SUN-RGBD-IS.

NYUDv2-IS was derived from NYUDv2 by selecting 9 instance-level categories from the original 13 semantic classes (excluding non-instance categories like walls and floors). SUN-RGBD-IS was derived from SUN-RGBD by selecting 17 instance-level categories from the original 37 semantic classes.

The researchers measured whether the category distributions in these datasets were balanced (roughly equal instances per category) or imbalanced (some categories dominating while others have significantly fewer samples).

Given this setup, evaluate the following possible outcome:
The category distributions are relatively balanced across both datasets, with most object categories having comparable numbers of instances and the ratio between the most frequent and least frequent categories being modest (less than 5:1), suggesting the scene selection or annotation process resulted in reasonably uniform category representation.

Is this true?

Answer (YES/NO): NO